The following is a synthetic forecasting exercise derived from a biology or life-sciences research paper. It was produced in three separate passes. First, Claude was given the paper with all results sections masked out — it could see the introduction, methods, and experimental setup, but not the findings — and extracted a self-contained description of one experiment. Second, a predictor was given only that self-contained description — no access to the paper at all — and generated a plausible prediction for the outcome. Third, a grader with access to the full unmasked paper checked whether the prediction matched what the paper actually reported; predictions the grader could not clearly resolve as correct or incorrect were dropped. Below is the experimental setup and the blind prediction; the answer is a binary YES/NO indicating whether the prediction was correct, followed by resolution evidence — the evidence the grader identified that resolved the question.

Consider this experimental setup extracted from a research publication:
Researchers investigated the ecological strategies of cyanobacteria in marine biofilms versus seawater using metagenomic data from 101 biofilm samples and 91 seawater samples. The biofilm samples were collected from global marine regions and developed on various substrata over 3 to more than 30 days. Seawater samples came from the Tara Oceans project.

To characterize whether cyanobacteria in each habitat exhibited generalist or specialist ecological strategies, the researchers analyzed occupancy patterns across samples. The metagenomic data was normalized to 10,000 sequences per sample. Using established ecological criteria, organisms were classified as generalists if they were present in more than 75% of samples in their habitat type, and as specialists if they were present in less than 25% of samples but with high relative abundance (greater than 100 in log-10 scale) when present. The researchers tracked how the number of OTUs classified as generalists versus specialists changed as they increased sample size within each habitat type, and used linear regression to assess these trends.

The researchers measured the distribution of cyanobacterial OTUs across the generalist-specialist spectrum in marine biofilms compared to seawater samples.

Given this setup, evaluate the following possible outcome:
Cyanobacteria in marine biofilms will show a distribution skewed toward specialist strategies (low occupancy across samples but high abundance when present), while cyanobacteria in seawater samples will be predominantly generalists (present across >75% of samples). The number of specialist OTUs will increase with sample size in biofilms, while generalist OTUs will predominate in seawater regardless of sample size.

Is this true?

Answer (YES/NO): NO